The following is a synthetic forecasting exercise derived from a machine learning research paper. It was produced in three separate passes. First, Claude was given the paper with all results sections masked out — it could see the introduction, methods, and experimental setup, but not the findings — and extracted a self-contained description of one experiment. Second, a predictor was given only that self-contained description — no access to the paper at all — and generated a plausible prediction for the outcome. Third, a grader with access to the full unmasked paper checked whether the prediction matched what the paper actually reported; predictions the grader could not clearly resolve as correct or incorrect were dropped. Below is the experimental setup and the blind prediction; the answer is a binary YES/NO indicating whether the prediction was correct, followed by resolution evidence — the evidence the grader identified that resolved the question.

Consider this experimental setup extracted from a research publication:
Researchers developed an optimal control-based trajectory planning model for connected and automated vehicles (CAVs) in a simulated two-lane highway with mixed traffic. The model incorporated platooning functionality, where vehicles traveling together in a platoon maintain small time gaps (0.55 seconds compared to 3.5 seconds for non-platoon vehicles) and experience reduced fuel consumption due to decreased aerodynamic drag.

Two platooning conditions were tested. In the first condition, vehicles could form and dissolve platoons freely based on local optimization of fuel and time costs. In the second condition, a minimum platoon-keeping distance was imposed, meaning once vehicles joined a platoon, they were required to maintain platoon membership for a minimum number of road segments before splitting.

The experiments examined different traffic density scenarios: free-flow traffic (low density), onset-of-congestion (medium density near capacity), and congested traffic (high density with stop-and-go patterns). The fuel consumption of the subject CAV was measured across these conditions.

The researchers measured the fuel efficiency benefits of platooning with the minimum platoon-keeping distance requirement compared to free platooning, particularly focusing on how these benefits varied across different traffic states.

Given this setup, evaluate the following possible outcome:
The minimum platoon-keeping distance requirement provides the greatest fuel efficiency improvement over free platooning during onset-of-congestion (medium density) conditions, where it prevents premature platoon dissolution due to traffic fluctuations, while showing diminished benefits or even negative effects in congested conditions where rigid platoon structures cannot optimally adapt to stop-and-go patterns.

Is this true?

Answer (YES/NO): NO